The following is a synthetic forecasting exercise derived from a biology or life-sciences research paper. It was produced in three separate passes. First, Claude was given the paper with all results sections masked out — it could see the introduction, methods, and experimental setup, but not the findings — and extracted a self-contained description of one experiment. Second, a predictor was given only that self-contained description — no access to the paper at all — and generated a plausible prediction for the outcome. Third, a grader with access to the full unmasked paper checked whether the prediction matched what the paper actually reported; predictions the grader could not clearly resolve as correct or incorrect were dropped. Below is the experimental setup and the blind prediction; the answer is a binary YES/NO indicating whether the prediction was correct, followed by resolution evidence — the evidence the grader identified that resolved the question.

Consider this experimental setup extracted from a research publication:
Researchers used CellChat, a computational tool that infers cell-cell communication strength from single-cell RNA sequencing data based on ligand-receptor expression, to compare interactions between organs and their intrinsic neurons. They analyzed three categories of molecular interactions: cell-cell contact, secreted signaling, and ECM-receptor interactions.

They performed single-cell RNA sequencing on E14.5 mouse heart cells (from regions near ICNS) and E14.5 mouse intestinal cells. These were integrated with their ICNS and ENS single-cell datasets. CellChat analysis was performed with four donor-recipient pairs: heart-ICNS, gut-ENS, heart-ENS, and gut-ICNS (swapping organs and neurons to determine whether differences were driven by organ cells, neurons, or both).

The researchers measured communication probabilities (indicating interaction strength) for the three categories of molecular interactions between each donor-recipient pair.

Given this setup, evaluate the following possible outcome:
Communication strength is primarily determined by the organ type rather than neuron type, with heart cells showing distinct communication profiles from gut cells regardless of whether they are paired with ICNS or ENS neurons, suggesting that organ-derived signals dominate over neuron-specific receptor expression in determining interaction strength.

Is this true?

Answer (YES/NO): NO